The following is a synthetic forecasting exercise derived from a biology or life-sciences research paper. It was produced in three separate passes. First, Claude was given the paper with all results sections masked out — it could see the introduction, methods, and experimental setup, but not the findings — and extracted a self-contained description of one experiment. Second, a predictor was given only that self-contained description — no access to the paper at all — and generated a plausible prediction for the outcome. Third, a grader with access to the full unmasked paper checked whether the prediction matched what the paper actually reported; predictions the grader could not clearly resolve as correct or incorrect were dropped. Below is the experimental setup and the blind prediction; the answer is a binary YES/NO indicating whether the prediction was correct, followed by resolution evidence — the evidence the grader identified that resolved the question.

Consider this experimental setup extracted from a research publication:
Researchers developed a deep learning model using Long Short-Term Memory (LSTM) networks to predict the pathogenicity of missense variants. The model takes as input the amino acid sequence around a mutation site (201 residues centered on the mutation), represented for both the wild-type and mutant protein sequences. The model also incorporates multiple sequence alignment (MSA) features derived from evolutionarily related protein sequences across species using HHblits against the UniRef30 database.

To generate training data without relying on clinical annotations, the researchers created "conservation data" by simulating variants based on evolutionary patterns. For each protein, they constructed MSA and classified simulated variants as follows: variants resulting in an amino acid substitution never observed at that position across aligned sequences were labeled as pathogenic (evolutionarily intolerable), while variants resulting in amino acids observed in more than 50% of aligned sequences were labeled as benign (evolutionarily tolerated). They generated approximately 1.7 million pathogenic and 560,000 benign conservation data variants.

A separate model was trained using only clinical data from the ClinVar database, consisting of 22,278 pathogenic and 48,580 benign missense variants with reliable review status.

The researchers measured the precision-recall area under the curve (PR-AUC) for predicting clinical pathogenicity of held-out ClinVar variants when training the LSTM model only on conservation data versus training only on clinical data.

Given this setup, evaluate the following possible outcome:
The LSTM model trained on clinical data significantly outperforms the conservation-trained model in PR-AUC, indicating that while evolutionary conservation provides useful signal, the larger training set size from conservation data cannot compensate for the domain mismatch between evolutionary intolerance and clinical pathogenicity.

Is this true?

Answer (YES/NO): YES